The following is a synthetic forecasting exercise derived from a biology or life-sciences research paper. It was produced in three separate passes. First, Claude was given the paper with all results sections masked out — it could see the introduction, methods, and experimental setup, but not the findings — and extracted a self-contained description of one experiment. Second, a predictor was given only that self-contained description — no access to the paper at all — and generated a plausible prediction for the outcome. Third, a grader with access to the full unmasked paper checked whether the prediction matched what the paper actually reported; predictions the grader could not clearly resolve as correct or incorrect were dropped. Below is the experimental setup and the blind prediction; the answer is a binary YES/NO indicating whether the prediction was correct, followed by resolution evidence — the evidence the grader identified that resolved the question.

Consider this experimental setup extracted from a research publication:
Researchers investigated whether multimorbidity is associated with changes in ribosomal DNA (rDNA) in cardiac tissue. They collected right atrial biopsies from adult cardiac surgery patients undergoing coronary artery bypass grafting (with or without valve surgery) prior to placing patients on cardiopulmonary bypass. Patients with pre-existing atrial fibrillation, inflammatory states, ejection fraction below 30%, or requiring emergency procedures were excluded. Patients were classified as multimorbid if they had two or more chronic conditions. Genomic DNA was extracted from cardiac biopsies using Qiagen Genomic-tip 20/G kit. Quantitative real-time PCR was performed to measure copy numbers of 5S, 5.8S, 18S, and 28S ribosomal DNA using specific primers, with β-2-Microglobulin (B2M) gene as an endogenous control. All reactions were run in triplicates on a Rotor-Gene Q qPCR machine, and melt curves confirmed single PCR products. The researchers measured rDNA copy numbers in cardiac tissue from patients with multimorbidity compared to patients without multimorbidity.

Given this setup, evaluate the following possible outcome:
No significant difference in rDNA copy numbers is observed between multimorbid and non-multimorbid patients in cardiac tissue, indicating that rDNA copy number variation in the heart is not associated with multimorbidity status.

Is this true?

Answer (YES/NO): YES